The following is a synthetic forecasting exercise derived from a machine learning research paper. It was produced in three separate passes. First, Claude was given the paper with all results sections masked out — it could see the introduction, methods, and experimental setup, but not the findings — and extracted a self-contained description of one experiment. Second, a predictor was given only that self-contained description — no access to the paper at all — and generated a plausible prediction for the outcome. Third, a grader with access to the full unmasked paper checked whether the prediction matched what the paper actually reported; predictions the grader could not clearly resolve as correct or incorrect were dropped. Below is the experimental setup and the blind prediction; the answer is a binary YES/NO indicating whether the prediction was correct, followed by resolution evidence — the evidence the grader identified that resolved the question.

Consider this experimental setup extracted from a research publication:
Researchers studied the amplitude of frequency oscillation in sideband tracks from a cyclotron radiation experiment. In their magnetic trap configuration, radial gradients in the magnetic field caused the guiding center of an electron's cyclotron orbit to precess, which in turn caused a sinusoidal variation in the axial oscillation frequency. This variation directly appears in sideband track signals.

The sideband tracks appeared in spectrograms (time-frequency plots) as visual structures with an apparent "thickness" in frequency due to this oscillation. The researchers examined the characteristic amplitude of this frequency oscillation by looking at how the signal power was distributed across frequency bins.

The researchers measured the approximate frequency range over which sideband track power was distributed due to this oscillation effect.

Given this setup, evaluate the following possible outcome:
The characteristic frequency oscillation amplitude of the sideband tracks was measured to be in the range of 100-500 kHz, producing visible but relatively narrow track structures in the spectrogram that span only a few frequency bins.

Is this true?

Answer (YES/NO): NO